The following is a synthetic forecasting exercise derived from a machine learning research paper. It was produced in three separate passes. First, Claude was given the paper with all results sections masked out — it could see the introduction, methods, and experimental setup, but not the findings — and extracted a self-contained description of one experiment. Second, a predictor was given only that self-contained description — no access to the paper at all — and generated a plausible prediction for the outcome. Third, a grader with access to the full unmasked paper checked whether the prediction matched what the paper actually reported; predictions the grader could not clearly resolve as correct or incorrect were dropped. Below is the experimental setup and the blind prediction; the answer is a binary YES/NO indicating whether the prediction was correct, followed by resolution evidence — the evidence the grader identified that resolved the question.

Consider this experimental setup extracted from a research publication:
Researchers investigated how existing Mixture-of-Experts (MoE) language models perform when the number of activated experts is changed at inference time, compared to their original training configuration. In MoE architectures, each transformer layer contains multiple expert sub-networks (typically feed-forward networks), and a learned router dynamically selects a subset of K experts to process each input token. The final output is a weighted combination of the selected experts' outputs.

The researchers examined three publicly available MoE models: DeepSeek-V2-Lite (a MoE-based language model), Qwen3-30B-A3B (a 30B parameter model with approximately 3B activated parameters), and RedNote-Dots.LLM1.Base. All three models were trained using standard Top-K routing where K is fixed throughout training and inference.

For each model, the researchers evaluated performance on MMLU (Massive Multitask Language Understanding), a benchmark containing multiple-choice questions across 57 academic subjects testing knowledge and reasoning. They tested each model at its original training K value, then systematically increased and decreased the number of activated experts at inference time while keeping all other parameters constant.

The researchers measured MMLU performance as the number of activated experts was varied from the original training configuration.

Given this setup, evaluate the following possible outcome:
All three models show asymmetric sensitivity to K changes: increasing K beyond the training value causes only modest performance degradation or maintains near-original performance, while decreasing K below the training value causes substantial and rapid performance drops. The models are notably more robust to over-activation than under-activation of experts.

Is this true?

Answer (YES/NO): YES